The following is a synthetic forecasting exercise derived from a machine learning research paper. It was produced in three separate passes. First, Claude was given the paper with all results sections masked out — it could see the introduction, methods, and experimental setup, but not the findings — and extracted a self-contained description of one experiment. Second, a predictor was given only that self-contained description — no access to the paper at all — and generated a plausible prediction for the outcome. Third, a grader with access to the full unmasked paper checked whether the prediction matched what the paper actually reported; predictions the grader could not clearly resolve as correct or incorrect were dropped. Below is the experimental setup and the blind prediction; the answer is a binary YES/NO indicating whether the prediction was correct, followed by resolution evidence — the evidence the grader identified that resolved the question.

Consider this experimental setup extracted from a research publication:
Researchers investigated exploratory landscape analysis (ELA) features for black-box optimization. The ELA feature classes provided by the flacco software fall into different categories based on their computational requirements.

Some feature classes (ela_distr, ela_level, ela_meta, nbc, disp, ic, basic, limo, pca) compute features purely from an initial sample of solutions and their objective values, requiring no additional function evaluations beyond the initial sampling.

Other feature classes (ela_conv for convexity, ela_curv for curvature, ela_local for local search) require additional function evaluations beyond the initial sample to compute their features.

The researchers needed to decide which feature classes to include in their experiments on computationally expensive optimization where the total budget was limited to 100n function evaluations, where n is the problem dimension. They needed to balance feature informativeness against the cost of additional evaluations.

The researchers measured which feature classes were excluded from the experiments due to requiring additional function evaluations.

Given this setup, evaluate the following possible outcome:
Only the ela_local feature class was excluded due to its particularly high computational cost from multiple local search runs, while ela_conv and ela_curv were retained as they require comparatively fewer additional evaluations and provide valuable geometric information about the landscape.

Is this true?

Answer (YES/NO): NO